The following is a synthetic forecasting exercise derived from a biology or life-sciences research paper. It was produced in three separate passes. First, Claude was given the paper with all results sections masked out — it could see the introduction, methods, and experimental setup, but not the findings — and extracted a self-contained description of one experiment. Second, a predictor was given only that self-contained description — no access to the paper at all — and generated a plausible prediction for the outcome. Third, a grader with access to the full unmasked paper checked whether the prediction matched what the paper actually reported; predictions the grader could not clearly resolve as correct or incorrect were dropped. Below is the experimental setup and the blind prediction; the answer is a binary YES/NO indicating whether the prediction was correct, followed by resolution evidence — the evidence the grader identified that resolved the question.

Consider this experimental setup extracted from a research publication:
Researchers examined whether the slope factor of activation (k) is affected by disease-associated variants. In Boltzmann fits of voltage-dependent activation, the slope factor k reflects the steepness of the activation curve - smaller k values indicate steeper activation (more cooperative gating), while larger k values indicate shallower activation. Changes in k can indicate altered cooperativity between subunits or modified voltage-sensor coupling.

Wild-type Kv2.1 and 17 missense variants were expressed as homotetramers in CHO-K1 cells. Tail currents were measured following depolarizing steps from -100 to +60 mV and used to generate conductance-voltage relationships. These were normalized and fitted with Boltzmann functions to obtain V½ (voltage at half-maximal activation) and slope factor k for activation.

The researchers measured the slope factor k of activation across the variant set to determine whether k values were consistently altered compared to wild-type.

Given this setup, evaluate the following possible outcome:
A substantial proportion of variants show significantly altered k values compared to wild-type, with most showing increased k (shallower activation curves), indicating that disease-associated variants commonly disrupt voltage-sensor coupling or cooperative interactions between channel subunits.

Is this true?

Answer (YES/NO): NO